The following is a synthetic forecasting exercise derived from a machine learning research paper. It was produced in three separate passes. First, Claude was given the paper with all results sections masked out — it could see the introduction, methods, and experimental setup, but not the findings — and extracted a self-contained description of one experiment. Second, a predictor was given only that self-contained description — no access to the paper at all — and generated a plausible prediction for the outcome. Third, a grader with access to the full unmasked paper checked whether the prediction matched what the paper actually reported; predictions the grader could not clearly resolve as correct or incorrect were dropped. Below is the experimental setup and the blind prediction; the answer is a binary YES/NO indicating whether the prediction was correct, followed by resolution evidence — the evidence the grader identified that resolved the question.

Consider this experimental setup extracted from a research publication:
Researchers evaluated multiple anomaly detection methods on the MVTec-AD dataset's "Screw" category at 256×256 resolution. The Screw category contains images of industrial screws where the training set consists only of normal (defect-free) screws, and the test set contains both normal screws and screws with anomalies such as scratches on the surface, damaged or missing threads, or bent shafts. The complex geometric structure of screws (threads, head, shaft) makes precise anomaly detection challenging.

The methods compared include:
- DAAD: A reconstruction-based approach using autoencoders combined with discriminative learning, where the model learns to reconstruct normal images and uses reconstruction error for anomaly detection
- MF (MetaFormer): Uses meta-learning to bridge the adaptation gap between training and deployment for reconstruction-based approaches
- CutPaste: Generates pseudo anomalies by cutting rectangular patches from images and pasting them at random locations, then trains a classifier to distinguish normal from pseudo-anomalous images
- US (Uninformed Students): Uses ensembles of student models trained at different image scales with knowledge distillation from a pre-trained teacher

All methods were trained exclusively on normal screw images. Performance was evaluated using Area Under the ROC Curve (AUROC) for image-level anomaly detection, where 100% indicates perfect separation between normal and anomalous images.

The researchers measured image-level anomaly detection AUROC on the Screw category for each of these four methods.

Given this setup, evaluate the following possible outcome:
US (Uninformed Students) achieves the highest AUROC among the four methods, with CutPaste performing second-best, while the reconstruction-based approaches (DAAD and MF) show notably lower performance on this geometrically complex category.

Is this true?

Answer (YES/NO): NO